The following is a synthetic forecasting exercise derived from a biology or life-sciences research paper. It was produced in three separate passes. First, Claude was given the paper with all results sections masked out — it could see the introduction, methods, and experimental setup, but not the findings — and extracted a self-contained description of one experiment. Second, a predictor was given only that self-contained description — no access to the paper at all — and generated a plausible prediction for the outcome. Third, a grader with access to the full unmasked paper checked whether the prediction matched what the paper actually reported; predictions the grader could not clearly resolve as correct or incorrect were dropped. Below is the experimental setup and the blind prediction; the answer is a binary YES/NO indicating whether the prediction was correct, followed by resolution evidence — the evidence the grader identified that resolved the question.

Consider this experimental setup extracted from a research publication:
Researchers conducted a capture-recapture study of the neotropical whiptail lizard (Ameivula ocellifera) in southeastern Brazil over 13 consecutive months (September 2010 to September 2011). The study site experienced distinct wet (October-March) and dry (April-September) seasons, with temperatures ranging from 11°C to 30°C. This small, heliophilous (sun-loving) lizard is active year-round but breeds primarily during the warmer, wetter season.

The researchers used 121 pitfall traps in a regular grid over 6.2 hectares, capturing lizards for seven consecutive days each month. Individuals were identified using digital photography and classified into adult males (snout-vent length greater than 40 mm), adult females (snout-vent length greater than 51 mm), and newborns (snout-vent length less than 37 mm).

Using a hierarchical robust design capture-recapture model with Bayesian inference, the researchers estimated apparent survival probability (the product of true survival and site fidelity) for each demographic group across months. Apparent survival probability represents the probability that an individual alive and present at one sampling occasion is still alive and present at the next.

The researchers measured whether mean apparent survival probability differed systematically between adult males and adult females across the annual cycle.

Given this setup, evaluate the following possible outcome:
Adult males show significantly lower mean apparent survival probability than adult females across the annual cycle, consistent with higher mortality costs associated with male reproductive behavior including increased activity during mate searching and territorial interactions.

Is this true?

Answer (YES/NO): NO